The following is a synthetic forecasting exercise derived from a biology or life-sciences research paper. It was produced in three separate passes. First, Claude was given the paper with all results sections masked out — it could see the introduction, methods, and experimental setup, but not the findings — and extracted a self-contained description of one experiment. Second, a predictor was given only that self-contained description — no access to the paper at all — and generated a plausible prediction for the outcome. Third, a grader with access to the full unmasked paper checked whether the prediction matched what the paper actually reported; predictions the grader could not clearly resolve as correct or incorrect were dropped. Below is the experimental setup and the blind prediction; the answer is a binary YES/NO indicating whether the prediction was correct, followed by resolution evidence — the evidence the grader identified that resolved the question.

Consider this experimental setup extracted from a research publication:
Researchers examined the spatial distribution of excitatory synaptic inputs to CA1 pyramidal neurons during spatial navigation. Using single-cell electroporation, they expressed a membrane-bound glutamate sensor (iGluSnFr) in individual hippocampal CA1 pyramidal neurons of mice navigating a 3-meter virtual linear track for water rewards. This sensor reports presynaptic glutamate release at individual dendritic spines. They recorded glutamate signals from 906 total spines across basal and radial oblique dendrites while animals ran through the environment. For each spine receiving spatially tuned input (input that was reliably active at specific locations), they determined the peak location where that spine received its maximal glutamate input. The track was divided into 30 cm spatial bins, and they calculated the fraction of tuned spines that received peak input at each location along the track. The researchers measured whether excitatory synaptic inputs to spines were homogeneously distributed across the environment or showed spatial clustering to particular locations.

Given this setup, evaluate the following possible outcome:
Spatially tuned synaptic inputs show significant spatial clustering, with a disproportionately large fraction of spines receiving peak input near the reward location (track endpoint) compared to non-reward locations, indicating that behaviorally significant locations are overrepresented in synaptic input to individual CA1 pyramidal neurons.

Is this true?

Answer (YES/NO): NO